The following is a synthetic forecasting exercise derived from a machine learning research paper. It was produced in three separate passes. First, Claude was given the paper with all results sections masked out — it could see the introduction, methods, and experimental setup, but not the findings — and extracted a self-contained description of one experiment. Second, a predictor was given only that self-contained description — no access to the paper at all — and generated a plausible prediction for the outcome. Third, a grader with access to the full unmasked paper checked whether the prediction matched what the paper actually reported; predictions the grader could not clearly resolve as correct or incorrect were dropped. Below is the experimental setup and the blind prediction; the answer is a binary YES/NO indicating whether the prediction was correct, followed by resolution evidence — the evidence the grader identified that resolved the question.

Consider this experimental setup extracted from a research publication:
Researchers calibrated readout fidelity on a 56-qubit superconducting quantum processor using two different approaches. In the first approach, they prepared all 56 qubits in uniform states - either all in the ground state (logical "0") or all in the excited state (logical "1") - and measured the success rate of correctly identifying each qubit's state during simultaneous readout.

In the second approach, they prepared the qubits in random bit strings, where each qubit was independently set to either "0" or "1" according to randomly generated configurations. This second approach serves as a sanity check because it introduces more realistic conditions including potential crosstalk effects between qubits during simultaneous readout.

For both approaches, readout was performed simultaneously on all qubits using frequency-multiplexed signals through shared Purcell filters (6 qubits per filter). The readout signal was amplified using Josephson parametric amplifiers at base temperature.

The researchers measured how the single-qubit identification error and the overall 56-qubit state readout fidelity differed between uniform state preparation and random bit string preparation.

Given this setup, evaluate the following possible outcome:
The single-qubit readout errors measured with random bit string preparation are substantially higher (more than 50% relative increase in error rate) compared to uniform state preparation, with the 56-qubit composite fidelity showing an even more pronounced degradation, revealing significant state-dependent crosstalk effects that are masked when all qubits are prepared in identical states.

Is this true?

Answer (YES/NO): NO